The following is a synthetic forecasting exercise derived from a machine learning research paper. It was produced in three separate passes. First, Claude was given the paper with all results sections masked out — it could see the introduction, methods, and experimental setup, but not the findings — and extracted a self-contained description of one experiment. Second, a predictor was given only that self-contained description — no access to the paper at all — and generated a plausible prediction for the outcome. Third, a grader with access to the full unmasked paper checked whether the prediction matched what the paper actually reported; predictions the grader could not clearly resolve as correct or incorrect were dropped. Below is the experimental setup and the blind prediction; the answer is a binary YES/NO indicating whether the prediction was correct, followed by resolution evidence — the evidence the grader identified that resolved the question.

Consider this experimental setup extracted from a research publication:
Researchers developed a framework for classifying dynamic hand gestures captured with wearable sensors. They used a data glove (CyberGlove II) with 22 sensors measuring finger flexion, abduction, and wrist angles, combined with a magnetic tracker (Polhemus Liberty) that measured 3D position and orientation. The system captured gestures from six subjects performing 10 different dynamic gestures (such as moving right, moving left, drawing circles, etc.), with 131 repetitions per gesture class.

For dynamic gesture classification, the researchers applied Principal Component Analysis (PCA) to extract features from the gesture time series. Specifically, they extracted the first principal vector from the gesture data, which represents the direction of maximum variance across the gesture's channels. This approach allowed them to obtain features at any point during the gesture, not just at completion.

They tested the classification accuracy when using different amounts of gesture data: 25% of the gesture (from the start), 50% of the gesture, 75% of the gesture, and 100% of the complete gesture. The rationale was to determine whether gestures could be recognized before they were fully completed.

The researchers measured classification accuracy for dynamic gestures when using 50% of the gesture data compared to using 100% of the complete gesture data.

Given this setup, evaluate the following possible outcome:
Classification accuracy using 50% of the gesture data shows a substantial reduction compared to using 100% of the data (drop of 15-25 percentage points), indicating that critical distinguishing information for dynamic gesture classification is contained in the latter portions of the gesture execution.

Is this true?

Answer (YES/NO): NO